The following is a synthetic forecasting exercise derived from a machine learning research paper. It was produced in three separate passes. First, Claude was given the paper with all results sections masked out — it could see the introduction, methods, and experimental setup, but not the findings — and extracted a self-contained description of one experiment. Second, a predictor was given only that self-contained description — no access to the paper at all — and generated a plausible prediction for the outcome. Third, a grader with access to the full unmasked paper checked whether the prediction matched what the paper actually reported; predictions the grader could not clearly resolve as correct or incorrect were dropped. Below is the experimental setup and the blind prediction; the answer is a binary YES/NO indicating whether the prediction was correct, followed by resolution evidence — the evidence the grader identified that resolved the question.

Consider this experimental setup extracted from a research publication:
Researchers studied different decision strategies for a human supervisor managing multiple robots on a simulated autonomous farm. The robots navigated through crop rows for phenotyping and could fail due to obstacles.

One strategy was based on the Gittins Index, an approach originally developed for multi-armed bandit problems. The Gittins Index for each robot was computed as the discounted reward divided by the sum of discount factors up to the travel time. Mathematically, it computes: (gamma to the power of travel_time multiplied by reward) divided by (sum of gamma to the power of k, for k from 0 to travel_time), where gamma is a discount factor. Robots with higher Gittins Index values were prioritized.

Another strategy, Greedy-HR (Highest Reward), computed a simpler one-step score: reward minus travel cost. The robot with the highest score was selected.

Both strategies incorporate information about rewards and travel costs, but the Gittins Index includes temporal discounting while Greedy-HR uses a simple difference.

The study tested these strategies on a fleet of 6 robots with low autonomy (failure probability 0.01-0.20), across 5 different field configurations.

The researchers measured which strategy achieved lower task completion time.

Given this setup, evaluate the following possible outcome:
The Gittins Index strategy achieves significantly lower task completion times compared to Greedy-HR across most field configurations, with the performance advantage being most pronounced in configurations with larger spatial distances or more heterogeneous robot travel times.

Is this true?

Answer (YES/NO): NO